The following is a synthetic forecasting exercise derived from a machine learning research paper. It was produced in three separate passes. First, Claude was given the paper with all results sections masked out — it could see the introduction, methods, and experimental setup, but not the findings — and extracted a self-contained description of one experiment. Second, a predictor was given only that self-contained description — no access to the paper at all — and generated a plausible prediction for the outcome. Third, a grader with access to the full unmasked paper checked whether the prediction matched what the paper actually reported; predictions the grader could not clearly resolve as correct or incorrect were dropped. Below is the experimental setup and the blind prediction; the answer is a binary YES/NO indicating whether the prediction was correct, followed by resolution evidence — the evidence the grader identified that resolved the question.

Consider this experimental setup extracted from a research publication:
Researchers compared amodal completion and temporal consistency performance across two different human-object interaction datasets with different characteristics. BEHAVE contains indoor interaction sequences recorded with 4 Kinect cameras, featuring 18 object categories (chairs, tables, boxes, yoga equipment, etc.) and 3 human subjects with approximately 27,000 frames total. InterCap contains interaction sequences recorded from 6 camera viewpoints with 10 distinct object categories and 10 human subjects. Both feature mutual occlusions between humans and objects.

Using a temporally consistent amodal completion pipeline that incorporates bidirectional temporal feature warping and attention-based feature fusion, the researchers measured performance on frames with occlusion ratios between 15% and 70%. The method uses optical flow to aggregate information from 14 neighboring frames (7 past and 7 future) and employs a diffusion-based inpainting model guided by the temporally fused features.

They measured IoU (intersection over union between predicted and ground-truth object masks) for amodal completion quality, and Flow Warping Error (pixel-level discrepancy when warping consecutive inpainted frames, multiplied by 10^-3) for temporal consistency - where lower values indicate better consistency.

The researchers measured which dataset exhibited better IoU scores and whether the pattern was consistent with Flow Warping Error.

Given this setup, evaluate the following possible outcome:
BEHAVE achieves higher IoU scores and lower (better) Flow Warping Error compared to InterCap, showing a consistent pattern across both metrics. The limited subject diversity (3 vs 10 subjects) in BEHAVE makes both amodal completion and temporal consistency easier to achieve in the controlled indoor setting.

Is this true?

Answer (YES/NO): NO